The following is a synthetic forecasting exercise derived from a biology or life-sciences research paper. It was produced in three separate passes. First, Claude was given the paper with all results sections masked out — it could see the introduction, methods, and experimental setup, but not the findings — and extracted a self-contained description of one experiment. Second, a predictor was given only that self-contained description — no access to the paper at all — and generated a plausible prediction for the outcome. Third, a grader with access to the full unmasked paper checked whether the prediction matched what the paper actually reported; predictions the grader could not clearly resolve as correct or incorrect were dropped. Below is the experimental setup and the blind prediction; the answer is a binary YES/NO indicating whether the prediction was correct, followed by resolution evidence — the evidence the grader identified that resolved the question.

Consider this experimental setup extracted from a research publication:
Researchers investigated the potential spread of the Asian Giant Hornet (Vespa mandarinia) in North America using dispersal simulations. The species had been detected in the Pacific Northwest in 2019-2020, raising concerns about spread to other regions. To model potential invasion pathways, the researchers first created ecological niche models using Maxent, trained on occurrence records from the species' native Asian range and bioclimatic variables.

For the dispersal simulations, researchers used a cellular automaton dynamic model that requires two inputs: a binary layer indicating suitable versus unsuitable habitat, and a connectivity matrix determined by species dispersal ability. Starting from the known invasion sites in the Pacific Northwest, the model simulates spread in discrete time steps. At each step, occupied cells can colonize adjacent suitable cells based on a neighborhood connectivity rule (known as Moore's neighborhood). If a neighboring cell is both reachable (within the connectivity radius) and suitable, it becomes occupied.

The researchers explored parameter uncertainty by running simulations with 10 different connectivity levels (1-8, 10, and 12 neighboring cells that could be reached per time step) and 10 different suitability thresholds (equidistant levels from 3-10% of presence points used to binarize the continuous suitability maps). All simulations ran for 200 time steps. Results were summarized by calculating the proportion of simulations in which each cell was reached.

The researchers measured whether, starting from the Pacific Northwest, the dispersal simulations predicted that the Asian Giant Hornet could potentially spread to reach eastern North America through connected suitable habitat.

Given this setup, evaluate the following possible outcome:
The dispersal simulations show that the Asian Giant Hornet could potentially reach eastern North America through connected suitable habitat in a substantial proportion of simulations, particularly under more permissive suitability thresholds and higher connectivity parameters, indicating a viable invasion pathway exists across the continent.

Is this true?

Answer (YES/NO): YES